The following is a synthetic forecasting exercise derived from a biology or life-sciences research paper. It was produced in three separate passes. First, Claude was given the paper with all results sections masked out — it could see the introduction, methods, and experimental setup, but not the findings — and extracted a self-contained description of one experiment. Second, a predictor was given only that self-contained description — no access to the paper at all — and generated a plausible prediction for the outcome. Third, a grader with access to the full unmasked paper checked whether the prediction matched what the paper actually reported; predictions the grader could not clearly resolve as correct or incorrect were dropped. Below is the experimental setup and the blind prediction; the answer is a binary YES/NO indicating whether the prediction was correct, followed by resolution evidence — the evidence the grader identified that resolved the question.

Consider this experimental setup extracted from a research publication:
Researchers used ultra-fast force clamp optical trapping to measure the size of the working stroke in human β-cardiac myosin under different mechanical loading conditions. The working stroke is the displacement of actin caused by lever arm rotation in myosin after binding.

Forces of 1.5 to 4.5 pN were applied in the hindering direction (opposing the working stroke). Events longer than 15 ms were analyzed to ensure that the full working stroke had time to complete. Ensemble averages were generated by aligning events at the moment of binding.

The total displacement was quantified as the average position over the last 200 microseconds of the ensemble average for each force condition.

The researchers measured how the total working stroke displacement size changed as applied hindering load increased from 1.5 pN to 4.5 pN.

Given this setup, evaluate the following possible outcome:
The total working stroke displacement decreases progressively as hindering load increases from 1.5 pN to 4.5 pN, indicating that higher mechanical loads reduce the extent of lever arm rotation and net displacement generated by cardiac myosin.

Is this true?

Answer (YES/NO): YES